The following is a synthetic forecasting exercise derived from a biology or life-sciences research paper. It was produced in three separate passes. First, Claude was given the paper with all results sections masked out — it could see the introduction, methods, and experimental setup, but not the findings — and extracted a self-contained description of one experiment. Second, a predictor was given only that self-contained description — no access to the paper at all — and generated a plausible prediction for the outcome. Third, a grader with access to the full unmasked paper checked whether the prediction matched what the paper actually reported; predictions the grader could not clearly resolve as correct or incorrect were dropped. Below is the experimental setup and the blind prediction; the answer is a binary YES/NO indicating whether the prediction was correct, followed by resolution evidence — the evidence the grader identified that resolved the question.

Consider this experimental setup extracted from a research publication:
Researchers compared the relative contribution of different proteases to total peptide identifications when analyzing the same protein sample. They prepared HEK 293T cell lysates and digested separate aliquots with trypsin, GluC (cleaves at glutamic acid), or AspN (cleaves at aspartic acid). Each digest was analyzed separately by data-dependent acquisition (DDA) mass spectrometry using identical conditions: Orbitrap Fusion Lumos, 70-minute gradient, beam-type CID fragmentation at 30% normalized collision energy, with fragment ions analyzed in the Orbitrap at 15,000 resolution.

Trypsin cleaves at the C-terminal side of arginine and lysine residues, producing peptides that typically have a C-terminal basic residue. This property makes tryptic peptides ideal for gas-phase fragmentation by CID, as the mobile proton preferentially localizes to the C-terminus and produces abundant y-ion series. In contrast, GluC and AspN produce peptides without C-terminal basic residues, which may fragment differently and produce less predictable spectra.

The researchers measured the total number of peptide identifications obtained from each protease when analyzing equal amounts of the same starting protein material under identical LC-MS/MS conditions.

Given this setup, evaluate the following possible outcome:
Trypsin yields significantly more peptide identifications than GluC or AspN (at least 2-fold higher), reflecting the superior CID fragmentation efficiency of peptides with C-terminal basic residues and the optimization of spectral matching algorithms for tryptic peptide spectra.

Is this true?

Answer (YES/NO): YES